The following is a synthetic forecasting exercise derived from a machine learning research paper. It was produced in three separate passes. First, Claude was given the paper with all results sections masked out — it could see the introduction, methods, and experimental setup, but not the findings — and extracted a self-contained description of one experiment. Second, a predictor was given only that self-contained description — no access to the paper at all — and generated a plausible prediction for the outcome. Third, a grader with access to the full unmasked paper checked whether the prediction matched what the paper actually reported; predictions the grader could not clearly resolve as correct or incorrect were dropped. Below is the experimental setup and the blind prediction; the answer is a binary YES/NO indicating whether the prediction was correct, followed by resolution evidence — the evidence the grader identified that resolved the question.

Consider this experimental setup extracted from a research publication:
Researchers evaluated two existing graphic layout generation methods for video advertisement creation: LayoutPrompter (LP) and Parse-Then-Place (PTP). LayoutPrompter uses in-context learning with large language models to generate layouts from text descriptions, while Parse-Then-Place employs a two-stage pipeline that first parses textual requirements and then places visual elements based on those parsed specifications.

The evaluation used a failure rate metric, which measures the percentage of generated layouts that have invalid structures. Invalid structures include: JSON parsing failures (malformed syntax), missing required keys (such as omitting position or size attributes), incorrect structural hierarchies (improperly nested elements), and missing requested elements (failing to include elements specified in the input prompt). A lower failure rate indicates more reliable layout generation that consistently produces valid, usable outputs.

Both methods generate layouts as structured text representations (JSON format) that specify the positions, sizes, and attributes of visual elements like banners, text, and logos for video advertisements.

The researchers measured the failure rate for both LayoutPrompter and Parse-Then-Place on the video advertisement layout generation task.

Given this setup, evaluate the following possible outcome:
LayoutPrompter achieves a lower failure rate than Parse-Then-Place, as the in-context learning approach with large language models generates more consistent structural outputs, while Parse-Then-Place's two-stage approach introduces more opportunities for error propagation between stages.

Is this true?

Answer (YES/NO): YES